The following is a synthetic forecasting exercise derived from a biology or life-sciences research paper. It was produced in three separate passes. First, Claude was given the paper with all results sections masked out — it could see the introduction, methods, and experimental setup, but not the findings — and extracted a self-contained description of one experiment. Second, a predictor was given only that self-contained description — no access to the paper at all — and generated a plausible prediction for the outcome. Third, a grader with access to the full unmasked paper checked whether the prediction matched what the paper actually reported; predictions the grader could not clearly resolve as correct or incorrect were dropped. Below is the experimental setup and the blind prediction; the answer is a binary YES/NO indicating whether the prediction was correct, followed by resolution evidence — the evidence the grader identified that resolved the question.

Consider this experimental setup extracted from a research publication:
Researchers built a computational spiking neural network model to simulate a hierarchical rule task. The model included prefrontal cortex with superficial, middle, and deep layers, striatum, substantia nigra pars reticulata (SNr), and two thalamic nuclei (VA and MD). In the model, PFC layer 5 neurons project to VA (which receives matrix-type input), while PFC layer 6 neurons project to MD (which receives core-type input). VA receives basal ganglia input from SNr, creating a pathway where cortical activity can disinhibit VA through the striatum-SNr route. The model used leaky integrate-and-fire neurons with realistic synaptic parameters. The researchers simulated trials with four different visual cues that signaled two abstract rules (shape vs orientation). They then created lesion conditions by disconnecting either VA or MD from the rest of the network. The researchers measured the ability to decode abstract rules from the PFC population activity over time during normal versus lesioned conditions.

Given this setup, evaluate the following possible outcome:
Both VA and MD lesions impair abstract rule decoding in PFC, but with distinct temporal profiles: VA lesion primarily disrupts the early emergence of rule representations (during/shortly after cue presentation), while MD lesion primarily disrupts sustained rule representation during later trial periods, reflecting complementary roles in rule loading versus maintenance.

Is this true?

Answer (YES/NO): NO